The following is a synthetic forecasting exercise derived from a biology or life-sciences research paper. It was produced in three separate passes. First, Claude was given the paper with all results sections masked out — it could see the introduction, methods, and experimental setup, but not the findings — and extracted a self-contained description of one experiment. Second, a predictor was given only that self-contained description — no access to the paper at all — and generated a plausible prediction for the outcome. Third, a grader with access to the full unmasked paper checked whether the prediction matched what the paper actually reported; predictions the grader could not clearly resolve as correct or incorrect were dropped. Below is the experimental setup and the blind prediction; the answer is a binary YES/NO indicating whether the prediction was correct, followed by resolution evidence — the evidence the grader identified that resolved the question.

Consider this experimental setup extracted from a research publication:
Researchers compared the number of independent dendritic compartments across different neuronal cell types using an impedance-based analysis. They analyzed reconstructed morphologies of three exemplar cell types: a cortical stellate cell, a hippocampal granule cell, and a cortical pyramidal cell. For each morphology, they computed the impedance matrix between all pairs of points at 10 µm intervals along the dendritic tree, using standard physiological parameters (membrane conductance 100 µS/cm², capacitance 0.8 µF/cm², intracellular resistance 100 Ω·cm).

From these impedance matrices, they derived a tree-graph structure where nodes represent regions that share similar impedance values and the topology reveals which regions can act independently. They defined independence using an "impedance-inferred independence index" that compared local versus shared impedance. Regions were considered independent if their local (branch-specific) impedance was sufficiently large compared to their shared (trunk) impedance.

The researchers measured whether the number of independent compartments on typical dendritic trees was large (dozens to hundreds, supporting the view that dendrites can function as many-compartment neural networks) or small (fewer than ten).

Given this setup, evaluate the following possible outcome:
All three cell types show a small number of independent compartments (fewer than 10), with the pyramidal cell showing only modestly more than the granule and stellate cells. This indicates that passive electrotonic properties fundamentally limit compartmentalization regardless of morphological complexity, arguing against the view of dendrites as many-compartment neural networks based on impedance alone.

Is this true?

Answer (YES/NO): YES